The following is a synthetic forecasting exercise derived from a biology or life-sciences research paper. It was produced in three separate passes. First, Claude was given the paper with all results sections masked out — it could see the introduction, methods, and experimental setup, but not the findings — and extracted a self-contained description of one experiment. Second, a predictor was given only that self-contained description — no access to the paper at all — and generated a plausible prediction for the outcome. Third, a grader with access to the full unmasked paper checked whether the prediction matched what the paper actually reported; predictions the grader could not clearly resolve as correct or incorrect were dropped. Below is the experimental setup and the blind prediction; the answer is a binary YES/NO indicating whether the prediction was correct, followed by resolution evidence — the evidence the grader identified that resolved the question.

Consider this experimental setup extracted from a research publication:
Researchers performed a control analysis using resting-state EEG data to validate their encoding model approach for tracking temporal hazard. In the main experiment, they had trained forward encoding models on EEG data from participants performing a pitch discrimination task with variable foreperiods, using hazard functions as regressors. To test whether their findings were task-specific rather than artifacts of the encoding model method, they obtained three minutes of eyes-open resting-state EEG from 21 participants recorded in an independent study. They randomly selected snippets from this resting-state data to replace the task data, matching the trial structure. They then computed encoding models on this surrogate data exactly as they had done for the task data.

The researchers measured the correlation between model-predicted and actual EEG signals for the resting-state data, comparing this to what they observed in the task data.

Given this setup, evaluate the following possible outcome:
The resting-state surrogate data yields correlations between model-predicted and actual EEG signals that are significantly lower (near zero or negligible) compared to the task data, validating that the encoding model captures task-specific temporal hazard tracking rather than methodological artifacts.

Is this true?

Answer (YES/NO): YES